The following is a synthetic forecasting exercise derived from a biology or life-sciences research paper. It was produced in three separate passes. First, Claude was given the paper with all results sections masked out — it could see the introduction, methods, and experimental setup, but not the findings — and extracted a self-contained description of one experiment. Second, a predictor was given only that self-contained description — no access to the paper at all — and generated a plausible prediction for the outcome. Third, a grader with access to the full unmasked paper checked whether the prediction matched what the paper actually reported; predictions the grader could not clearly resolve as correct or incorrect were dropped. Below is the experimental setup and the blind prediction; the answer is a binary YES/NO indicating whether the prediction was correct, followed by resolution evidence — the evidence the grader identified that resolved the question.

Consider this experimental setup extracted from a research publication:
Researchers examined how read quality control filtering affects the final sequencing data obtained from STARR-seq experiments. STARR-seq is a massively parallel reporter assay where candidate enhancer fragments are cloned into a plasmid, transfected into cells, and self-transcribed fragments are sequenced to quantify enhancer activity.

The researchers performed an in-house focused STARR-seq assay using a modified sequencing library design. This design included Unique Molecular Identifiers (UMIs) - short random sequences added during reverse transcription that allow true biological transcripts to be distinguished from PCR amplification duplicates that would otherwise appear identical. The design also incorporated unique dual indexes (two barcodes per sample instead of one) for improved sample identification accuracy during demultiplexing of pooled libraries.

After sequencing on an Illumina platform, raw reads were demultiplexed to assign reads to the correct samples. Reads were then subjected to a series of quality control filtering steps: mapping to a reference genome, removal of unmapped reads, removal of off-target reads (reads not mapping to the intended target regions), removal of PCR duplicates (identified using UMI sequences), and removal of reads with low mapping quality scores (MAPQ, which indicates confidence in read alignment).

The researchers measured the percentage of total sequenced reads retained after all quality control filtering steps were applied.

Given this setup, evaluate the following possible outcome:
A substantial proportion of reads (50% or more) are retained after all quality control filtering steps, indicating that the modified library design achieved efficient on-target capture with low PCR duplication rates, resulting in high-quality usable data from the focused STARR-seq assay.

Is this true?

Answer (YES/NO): NO